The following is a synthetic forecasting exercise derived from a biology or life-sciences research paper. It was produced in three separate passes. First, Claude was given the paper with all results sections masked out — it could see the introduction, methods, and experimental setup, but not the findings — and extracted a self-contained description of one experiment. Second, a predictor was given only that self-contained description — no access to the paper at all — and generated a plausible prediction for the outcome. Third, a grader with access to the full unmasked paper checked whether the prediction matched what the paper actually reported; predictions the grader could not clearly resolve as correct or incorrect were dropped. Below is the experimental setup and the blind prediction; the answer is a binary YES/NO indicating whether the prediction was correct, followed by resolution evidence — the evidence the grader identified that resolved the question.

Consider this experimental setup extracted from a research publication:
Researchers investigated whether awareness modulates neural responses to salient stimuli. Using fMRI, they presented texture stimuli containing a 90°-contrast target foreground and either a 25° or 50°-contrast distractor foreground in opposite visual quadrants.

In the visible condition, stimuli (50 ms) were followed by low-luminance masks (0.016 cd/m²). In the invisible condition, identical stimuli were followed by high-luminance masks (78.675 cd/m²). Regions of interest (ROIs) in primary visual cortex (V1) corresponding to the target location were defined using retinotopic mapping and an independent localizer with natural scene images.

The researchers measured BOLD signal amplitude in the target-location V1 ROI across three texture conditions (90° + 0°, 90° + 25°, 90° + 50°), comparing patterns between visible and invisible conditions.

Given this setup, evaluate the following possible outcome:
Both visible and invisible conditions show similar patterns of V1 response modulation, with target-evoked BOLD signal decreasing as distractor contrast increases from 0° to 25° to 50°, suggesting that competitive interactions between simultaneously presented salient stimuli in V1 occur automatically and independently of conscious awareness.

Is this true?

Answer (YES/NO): NO